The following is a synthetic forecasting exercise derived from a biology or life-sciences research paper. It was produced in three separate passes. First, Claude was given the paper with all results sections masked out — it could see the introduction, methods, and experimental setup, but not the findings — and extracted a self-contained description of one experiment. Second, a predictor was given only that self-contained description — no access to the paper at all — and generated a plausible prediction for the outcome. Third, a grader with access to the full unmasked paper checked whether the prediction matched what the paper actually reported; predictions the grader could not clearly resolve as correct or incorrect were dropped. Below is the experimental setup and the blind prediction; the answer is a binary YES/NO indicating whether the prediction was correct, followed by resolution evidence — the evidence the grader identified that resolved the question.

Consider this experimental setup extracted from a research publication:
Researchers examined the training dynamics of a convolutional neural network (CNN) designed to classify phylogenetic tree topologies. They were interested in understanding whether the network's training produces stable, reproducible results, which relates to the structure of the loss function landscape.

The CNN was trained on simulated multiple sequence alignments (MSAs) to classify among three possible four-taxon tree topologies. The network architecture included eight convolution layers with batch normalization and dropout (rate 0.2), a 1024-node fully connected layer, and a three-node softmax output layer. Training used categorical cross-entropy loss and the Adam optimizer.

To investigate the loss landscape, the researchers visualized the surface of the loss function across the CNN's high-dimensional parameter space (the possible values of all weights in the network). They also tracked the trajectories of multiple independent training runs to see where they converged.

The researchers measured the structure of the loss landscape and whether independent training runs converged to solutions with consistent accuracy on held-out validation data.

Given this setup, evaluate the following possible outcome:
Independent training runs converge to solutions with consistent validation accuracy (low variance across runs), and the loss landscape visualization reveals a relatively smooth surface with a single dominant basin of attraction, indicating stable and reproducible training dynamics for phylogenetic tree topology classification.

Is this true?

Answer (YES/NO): NO